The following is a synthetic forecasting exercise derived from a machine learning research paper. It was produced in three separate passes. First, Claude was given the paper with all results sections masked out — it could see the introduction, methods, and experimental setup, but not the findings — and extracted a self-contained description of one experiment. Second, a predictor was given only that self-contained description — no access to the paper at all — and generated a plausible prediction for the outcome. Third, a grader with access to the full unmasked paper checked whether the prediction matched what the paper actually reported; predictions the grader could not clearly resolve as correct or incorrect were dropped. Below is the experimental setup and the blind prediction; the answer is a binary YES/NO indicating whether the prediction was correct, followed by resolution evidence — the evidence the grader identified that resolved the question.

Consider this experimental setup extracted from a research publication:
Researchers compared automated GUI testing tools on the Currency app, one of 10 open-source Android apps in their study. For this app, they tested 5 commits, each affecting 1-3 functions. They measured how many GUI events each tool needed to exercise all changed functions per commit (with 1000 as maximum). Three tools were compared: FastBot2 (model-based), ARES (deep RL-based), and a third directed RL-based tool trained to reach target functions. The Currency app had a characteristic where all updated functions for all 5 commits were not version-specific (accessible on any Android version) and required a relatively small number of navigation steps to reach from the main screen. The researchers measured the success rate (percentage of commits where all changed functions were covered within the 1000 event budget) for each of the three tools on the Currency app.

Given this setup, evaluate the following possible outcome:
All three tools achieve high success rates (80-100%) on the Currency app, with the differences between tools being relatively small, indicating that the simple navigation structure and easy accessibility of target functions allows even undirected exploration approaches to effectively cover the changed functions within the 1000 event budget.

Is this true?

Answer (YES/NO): YES